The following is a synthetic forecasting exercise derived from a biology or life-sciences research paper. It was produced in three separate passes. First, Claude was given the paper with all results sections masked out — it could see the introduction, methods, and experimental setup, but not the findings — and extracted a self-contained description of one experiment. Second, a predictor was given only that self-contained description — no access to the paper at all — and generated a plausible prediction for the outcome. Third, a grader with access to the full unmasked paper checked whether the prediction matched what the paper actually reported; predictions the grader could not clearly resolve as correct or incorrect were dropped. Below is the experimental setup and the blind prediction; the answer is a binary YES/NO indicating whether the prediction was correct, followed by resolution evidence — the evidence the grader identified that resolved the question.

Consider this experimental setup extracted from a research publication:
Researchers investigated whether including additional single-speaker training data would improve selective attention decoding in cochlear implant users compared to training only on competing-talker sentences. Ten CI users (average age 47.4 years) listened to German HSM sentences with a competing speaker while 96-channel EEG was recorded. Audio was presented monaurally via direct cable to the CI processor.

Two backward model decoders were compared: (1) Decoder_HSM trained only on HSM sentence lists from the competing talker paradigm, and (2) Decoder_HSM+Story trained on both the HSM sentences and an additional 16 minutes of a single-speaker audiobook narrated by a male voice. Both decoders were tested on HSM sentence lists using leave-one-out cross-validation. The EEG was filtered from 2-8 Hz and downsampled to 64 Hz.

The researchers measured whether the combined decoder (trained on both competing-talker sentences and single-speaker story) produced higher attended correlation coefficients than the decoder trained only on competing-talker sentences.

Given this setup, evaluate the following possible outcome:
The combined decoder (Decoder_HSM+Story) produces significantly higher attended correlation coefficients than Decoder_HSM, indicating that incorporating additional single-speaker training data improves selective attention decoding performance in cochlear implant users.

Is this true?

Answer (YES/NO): NO